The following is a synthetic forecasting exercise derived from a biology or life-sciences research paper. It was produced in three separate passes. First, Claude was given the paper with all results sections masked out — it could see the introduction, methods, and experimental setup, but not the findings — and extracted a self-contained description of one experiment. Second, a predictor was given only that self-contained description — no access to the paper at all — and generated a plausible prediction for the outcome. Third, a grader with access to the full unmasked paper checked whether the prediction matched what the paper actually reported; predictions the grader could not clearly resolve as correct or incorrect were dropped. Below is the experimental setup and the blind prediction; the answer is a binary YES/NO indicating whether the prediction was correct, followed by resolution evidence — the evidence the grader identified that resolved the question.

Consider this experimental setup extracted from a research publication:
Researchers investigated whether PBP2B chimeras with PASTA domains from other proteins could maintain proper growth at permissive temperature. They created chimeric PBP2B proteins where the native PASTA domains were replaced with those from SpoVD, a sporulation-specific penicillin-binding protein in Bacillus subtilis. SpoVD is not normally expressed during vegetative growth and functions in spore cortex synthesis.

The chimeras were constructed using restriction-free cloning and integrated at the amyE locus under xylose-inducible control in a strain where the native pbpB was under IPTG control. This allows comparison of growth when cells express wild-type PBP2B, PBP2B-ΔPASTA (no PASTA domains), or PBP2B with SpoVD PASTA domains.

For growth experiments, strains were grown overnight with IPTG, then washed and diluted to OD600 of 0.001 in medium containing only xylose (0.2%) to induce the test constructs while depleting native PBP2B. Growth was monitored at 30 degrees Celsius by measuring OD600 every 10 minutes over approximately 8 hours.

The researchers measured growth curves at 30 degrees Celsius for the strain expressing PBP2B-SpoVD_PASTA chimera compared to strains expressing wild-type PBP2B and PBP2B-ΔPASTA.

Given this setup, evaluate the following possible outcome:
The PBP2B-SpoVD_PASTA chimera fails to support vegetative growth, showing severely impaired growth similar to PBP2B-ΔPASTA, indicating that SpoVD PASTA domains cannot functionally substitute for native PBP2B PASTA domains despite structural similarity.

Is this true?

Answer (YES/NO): NO